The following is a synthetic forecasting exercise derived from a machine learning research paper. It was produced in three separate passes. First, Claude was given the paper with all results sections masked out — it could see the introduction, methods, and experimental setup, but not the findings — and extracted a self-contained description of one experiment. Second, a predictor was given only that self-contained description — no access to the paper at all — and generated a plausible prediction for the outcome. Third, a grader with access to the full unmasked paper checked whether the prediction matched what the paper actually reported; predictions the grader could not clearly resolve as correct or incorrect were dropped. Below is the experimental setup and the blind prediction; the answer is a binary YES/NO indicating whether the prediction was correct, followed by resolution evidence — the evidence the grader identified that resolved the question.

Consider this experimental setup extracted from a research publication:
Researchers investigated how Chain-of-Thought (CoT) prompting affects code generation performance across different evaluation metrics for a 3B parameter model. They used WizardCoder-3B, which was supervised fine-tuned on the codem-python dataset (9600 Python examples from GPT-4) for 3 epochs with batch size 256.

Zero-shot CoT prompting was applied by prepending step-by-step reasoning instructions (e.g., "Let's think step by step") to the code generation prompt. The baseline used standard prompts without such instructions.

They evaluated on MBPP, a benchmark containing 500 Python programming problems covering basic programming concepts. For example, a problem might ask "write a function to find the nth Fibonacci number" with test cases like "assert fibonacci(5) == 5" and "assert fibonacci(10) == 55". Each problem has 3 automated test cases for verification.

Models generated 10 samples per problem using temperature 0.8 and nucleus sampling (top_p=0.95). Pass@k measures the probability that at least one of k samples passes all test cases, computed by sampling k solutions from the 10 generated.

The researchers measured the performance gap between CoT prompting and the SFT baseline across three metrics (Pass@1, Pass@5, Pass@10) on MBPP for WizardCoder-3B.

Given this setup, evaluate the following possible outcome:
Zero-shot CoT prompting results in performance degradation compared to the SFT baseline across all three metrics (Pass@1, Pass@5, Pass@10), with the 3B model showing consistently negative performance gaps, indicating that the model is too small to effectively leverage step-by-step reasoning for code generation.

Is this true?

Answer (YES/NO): YES